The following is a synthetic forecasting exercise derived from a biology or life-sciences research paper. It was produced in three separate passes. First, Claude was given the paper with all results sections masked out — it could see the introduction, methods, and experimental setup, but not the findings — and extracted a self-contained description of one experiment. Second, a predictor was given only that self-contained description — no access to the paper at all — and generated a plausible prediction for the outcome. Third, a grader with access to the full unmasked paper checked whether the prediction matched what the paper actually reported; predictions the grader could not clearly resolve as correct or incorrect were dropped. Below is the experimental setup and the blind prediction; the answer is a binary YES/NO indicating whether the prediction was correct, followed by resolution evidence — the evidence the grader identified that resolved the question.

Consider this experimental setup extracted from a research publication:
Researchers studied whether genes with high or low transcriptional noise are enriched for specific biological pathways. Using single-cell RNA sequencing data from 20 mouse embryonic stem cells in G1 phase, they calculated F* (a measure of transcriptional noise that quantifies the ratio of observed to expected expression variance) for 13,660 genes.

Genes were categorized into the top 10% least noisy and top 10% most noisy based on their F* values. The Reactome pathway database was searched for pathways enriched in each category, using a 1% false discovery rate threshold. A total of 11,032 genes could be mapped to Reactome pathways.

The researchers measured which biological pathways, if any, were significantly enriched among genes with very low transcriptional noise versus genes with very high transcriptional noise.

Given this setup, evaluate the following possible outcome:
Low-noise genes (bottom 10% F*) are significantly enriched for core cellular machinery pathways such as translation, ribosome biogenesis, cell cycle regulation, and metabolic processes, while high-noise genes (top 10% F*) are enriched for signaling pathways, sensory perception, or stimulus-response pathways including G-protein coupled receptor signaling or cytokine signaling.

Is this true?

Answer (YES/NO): NO